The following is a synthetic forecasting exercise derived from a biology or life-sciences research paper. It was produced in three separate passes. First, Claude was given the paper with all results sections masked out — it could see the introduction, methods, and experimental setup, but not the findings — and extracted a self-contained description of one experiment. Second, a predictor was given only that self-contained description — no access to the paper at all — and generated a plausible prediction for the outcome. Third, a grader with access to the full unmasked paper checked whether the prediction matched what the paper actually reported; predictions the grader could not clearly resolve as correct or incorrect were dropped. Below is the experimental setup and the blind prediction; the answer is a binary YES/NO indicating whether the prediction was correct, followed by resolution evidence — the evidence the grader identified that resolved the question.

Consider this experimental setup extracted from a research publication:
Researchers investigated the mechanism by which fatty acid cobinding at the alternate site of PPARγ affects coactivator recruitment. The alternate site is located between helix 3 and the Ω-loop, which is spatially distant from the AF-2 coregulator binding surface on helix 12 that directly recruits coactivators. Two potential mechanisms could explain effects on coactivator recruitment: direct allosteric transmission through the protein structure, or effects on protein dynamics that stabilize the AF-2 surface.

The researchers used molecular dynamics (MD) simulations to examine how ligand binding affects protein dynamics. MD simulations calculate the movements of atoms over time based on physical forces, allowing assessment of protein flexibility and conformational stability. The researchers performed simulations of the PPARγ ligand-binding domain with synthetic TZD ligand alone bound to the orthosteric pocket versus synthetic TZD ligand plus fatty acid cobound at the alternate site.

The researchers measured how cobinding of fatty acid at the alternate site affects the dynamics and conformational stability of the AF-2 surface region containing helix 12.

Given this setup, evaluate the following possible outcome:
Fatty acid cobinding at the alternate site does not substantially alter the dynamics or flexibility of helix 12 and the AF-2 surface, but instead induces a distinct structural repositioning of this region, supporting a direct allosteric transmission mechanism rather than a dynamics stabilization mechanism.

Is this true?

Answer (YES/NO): NO